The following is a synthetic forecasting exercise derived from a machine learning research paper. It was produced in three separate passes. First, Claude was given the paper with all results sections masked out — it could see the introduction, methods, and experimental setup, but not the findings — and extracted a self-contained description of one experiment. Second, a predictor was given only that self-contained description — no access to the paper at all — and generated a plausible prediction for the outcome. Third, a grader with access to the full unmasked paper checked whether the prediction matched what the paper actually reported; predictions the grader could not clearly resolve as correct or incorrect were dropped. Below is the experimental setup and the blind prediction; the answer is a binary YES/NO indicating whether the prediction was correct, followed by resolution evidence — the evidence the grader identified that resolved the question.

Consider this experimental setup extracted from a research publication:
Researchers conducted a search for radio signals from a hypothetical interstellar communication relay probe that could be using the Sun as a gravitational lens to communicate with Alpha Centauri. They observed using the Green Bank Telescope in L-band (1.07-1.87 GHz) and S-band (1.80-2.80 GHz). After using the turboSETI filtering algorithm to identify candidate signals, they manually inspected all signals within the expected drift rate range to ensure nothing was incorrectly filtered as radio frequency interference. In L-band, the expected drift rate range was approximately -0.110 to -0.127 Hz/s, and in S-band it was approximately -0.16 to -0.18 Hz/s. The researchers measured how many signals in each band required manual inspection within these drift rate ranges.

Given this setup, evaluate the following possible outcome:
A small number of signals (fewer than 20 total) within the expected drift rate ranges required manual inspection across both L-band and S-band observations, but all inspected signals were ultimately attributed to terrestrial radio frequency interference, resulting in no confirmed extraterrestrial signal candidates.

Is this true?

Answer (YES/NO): NO